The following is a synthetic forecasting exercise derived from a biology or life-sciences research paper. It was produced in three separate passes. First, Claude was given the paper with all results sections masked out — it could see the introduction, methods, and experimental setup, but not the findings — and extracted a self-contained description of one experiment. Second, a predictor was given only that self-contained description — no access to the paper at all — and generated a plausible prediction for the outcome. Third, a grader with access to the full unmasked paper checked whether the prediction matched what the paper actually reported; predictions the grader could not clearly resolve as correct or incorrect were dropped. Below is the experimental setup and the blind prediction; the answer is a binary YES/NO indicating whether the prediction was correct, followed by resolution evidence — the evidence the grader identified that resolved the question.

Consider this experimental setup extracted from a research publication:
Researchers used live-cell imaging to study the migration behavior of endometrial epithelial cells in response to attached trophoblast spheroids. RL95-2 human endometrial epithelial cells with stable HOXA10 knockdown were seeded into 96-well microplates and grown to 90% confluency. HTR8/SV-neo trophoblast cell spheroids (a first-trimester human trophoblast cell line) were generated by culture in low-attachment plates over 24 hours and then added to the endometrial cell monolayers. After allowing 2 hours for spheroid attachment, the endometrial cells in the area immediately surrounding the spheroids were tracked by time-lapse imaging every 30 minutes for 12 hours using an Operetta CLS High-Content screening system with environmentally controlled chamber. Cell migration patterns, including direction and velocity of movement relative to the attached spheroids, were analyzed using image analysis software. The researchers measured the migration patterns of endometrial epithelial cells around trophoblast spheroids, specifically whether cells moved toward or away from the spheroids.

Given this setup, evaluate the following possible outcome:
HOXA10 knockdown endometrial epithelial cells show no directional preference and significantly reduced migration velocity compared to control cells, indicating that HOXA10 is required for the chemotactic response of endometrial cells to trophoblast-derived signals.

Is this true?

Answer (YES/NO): NO